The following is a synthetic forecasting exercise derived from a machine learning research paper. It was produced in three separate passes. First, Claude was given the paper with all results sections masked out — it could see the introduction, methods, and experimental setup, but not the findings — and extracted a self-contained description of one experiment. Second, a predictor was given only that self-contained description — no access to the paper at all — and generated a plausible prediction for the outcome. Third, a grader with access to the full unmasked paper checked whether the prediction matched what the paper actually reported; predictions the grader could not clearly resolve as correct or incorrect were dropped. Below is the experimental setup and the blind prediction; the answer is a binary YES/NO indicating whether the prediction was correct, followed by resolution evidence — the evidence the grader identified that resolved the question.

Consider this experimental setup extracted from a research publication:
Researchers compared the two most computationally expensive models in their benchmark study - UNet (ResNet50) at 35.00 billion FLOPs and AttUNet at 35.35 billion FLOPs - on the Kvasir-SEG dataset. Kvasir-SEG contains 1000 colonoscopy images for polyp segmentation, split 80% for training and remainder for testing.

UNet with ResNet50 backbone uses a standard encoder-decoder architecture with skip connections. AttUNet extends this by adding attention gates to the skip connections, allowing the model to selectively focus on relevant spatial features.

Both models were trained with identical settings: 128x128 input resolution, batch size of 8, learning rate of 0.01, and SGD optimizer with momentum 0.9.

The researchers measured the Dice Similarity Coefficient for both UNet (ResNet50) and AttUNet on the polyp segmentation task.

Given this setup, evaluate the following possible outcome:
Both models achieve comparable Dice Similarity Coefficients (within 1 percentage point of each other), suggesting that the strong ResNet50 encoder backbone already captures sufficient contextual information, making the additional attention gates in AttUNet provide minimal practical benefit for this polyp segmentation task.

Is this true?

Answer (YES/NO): YES